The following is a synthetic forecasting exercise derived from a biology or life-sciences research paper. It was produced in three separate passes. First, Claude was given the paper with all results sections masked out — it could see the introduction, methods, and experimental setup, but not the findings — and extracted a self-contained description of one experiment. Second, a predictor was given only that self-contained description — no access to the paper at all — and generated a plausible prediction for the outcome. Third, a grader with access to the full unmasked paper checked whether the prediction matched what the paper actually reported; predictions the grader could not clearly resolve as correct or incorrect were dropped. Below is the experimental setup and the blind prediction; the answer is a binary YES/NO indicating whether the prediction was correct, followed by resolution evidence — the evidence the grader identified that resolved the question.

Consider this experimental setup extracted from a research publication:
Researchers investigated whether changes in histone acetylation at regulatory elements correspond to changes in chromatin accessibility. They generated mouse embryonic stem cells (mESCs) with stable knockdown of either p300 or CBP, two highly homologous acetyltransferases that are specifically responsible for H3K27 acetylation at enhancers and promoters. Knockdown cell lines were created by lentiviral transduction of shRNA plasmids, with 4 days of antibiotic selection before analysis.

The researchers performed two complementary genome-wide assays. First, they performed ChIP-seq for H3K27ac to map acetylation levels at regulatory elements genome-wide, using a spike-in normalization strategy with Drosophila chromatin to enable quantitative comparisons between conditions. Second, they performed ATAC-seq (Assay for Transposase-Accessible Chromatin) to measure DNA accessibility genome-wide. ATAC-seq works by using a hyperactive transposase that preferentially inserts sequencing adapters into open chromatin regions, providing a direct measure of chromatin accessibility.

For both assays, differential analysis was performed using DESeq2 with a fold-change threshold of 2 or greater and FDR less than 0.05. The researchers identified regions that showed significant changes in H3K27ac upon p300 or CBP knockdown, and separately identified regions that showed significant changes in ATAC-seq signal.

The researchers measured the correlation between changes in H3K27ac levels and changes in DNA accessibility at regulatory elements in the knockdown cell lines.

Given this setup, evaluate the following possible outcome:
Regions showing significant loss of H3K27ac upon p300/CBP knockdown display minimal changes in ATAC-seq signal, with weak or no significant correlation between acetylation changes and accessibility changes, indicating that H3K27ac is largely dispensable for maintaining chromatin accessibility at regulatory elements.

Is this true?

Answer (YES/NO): YES